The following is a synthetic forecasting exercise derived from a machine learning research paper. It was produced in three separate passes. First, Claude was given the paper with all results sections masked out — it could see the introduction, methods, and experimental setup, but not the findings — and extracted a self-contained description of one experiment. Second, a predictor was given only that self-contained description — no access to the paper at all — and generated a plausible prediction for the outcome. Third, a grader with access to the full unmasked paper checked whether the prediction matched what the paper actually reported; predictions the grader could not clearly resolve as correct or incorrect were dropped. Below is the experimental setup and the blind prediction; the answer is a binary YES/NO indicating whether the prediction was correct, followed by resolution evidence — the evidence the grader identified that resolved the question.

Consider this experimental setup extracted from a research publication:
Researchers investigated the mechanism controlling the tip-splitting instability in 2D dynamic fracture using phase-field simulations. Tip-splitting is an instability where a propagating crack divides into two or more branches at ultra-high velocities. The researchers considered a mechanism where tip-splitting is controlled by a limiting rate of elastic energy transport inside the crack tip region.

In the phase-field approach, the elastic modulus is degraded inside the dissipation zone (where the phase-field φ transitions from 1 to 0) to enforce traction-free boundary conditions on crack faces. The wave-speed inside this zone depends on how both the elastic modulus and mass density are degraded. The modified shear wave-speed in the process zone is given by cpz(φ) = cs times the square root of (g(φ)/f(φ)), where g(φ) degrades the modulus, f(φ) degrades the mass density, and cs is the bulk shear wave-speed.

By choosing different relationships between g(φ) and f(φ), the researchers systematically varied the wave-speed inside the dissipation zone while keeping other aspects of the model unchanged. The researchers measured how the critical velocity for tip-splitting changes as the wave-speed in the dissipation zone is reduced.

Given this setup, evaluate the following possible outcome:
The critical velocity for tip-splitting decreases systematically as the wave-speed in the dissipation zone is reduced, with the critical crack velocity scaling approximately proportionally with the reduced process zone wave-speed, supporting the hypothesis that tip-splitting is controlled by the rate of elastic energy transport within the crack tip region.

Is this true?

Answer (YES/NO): NO